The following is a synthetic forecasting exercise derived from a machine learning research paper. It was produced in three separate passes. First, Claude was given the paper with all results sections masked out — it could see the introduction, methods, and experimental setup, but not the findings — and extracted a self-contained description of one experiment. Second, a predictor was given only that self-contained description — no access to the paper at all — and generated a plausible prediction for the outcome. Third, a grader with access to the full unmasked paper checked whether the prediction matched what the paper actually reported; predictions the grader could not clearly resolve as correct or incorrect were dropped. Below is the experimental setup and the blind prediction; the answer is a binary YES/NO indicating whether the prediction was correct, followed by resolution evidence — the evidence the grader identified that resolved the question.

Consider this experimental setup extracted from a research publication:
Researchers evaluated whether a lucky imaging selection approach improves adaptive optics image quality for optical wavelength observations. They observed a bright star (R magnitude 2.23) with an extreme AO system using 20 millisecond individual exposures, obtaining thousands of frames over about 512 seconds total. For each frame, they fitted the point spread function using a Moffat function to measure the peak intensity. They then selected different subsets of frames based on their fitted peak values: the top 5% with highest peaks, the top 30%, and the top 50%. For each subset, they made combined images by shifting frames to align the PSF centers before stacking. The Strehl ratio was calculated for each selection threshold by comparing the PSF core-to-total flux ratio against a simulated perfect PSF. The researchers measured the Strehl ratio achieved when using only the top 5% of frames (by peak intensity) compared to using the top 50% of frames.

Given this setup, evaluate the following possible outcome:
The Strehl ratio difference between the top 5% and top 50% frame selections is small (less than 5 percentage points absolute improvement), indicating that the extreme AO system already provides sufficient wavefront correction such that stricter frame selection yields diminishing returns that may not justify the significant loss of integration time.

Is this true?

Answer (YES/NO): NO